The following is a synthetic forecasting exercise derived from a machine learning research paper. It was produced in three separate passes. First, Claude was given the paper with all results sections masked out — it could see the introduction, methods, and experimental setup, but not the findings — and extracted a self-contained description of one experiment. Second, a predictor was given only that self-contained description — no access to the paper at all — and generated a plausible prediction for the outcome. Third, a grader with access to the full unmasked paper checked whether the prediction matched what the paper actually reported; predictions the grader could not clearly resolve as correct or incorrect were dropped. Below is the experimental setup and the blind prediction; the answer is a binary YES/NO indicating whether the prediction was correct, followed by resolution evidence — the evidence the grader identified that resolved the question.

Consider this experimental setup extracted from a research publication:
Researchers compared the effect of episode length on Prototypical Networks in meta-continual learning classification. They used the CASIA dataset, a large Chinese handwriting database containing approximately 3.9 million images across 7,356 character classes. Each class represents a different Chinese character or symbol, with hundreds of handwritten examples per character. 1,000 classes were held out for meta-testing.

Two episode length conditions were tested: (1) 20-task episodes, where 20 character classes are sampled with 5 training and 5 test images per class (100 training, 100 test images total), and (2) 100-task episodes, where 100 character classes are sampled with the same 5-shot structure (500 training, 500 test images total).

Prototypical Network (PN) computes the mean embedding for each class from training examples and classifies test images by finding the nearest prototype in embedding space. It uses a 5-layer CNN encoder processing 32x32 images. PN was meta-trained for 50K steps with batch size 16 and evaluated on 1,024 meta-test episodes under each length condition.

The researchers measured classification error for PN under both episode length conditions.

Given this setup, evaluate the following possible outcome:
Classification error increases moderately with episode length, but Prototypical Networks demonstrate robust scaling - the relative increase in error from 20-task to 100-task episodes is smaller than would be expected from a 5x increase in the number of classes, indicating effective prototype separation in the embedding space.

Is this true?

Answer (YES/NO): YES